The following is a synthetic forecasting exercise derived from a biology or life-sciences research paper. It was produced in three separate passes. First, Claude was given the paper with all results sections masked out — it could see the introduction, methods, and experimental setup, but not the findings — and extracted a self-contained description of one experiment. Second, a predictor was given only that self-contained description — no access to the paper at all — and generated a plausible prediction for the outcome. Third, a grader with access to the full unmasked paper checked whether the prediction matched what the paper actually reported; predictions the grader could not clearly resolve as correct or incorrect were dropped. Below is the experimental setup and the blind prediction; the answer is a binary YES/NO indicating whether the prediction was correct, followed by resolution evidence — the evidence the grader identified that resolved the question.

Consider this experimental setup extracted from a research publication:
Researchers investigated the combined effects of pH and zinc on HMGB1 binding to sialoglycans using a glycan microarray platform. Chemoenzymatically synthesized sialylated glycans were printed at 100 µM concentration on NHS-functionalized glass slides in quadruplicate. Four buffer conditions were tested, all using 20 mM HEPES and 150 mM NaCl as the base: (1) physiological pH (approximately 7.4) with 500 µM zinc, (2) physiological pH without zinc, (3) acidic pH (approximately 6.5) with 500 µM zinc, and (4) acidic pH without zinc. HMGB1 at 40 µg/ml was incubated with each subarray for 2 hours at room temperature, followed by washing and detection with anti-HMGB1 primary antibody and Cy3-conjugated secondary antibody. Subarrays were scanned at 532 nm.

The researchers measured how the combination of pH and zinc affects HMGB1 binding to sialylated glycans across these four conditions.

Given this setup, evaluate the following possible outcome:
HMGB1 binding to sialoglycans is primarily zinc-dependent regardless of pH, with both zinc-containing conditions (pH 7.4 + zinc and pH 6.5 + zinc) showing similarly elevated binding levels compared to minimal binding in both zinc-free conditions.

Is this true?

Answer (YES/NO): NO